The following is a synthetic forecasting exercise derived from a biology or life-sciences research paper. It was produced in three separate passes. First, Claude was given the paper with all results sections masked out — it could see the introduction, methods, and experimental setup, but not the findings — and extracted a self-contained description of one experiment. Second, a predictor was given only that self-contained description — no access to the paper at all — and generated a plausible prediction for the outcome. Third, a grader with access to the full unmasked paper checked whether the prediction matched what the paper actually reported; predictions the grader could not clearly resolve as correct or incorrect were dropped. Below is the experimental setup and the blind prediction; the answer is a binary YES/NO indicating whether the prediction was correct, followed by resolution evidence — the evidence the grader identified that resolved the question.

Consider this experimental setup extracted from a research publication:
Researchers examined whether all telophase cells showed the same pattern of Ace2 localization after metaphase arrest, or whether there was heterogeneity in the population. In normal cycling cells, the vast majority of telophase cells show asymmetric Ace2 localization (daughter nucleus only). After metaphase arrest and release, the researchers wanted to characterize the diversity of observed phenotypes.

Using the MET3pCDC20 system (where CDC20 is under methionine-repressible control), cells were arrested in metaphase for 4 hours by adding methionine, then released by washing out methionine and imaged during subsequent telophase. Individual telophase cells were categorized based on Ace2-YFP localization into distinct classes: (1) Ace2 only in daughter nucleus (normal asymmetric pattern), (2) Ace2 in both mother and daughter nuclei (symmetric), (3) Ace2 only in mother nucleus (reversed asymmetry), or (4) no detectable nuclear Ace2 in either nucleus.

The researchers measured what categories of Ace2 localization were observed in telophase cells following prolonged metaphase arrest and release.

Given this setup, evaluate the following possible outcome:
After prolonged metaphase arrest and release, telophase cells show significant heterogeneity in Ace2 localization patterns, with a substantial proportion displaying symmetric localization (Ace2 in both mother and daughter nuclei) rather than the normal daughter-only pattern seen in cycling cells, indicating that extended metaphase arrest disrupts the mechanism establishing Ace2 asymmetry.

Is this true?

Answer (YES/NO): YES